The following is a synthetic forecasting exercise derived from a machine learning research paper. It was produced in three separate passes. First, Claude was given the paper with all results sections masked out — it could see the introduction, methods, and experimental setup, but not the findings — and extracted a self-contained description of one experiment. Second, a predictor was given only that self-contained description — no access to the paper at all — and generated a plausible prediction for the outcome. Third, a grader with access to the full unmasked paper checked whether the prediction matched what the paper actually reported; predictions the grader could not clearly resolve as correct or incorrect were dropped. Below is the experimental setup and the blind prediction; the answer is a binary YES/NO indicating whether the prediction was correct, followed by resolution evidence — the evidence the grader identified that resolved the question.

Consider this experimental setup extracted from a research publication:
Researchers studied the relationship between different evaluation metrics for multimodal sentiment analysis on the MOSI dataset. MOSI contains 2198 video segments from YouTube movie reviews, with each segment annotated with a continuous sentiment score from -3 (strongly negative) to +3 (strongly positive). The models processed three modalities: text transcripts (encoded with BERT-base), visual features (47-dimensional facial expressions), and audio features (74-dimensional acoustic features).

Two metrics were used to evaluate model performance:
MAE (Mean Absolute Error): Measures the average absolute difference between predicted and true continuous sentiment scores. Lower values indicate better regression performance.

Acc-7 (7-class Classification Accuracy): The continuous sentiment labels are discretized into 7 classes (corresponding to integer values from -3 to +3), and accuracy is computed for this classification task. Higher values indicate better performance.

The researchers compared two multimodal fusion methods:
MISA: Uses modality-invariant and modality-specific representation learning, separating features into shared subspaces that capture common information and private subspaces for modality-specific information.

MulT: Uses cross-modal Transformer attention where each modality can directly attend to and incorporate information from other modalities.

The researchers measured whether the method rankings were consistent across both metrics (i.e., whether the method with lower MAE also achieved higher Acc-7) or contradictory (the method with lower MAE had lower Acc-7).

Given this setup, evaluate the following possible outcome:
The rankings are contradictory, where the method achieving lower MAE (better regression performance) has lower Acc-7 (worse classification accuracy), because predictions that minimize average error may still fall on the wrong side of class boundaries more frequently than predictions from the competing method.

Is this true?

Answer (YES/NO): NO